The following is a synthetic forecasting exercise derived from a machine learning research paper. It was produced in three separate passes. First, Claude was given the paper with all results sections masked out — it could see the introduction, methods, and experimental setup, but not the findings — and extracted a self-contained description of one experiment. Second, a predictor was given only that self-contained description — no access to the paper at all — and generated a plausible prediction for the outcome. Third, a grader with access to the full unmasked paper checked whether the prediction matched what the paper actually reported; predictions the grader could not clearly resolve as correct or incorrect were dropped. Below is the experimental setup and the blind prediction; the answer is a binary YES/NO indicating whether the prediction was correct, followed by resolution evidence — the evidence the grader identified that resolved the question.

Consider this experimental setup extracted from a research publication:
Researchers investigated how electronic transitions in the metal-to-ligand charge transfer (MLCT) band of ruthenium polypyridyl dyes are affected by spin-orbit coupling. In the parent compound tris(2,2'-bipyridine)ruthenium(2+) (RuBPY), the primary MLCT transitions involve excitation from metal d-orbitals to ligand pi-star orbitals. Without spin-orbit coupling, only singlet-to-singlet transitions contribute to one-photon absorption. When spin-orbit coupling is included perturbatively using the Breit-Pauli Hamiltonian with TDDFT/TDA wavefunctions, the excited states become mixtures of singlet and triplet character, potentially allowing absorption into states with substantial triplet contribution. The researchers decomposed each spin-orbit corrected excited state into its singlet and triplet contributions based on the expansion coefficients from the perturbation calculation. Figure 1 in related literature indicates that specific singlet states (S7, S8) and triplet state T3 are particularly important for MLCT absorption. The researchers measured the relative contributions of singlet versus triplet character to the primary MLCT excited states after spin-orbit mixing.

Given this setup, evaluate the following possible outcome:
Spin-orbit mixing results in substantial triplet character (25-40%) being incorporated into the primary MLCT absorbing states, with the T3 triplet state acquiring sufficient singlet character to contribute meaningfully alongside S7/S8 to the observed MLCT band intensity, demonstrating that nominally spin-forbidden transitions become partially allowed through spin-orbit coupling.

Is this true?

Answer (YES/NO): NO